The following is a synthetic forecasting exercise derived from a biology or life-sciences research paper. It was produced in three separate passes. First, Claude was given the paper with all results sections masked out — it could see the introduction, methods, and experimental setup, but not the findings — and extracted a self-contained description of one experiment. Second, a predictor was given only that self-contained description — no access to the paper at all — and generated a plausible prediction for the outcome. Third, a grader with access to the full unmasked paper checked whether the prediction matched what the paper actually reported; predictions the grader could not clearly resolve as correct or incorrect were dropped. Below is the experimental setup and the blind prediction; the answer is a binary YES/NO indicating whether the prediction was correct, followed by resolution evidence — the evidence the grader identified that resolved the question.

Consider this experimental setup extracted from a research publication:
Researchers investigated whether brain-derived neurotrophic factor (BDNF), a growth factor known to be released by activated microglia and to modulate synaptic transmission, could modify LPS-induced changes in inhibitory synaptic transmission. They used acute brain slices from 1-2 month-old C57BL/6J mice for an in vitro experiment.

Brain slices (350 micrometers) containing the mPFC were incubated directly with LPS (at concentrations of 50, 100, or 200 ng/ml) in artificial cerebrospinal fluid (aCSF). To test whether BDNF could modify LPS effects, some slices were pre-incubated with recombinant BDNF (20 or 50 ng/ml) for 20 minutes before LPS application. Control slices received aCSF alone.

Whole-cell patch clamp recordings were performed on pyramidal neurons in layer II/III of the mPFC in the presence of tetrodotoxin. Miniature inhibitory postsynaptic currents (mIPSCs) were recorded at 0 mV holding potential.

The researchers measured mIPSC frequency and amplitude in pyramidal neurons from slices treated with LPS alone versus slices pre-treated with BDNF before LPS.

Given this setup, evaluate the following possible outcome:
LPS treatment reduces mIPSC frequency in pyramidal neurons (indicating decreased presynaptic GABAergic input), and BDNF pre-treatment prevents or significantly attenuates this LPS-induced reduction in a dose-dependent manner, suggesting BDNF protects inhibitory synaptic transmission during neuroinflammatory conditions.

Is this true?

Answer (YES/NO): NO